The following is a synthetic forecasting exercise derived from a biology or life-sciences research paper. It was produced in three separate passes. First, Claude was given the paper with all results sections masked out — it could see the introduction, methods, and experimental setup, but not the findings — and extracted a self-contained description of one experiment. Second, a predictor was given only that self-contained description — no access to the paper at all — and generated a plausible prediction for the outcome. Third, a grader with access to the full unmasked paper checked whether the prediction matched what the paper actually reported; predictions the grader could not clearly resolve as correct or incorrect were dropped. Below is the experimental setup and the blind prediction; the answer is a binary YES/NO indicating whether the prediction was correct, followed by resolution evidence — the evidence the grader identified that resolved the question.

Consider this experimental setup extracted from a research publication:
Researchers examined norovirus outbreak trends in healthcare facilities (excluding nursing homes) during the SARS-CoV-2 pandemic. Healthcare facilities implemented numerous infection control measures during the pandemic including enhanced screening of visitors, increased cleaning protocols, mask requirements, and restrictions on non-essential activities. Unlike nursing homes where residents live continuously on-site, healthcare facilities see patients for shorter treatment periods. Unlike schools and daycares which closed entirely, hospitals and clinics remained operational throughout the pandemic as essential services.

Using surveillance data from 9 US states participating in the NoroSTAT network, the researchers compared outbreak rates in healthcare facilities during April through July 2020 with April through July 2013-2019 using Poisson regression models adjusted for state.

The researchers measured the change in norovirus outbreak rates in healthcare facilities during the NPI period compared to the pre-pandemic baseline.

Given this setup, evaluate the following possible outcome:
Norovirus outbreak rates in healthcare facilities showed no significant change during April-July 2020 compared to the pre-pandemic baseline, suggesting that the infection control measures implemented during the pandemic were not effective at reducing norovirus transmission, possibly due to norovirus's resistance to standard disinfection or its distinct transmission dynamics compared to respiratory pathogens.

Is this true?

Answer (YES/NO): NO